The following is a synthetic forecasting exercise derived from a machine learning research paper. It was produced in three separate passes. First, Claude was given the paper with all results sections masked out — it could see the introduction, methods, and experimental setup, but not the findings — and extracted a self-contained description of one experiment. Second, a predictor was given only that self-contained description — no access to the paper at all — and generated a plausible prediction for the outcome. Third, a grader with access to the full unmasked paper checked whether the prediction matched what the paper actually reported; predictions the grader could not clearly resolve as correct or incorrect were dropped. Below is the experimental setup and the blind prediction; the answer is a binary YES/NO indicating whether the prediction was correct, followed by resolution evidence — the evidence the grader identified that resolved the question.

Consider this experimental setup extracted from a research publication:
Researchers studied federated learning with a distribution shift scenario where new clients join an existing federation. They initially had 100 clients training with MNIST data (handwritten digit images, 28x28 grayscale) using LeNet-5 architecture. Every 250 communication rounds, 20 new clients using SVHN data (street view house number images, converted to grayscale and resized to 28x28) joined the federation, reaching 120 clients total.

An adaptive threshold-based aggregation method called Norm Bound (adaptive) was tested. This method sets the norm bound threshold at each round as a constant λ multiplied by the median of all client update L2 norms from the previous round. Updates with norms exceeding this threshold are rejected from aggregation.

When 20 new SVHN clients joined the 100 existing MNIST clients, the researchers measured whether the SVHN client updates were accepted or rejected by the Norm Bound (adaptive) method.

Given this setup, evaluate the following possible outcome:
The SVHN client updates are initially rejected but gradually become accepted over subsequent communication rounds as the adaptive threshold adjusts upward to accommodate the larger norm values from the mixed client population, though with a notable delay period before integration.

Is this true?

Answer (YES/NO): NO